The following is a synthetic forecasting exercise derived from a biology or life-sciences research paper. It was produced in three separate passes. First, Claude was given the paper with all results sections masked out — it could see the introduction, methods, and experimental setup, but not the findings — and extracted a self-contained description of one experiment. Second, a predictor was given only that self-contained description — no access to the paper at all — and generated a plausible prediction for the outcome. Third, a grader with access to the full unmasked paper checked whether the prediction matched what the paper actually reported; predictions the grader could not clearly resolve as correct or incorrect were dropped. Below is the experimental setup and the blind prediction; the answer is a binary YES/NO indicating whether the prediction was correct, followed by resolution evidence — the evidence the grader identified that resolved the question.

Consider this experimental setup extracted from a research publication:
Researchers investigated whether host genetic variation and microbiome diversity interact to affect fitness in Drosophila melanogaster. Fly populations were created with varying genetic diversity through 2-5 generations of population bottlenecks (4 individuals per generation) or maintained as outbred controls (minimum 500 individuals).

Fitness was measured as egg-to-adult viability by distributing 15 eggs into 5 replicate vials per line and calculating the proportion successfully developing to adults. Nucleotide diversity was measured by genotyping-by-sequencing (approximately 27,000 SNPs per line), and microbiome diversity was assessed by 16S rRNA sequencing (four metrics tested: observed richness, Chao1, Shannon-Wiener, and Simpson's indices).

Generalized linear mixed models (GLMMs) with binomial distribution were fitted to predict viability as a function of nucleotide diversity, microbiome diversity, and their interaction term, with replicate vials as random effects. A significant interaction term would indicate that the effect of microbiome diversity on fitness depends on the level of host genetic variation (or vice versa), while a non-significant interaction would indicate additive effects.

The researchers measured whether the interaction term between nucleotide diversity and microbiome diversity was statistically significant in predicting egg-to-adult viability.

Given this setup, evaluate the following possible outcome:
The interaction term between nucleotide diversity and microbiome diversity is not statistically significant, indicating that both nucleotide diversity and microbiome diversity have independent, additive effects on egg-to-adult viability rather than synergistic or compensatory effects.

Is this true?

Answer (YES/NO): NO